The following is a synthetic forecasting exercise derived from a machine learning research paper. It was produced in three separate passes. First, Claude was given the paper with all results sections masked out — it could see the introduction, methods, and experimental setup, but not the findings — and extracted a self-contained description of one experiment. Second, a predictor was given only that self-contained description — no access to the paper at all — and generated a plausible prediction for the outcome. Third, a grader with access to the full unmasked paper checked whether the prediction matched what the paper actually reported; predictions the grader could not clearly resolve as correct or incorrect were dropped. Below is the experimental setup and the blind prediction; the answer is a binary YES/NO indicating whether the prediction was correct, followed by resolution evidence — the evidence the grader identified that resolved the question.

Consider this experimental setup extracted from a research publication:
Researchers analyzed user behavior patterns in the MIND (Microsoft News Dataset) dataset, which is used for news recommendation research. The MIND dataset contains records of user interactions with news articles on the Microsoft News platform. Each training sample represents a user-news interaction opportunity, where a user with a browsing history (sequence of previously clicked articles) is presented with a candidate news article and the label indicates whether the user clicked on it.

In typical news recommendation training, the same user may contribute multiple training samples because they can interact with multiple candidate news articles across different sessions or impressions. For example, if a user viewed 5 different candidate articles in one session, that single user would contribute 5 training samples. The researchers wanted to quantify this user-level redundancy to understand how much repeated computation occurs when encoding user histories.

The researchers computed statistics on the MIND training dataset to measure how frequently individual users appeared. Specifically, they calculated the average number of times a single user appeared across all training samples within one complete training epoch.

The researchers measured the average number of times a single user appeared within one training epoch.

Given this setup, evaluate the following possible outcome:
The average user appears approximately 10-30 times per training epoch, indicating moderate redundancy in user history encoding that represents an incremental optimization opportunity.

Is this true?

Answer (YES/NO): NO